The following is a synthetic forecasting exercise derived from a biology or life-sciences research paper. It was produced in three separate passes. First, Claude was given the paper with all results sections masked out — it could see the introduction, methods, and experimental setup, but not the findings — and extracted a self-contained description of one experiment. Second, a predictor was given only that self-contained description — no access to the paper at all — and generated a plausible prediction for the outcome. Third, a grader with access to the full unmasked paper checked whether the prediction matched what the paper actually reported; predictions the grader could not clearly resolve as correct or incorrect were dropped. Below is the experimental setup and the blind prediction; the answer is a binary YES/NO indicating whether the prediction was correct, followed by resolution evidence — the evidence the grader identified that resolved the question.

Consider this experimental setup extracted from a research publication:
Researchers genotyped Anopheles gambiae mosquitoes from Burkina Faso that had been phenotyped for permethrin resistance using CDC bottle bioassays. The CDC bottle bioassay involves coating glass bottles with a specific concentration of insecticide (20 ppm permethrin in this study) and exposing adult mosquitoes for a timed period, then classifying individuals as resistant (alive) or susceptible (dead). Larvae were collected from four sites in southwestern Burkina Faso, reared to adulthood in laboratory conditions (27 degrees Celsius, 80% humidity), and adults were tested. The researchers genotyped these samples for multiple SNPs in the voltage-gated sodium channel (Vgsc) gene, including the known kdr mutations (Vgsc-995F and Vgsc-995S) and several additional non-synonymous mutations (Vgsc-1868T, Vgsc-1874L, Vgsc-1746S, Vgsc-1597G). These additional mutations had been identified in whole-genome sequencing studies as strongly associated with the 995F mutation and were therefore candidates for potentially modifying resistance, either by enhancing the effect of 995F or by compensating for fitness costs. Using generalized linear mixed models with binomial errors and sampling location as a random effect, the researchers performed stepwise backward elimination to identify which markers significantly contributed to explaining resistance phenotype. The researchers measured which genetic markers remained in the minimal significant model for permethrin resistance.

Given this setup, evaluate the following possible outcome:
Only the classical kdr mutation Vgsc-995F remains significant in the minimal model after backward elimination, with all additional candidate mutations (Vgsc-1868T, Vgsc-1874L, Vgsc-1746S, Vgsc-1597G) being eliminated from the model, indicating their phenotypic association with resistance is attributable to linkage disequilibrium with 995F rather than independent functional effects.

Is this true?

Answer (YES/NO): NO